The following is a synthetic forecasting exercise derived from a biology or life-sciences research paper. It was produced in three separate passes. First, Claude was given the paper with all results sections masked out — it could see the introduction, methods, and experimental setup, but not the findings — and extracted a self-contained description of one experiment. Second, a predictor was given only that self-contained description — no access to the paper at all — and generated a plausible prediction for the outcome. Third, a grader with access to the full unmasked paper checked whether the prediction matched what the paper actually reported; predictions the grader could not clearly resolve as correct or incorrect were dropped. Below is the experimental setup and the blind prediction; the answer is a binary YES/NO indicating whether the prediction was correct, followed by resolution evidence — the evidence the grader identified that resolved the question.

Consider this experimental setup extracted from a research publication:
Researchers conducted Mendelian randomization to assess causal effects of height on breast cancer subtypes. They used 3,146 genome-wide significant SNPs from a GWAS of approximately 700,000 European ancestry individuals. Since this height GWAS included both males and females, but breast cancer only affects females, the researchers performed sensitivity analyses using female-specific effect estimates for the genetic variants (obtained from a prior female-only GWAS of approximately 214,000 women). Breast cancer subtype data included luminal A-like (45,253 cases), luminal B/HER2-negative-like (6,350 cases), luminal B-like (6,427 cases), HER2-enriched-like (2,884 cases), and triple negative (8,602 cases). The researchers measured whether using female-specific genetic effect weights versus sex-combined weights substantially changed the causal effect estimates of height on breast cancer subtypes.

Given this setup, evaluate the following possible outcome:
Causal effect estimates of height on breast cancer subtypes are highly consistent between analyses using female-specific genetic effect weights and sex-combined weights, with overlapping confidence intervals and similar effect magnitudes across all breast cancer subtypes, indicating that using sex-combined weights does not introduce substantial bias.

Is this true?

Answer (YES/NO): NO